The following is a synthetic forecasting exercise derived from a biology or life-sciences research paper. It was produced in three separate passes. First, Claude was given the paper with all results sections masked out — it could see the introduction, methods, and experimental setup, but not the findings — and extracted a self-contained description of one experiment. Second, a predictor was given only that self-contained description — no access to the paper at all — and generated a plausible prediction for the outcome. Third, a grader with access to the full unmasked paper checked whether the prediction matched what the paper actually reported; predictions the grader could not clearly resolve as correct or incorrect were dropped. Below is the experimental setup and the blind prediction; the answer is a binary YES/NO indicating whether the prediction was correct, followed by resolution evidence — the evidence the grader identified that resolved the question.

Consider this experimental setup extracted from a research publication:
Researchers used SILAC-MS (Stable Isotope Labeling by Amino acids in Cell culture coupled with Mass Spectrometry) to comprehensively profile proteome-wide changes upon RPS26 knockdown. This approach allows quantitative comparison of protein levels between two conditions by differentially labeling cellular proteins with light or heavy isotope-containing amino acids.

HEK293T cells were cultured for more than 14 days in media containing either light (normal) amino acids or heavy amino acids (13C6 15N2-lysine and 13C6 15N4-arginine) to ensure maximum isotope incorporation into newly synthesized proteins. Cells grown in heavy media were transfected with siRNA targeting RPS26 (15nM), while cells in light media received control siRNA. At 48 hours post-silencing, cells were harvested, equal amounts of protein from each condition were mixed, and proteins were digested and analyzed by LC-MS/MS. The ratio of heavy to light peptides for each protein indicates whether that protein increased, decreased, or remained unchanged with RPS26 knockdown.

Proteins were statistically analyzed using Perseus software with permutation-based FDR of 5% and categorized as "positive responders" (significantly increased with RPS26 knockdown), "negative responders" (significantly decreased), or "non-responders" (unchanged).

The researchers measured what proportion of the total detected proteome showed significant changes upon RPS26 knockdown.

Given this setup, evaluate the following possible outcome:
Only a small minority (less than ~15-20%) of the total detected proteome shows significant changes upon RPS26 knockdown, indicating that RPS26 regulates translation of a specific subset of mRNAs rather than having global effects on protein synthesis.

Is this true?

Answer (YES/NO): YES